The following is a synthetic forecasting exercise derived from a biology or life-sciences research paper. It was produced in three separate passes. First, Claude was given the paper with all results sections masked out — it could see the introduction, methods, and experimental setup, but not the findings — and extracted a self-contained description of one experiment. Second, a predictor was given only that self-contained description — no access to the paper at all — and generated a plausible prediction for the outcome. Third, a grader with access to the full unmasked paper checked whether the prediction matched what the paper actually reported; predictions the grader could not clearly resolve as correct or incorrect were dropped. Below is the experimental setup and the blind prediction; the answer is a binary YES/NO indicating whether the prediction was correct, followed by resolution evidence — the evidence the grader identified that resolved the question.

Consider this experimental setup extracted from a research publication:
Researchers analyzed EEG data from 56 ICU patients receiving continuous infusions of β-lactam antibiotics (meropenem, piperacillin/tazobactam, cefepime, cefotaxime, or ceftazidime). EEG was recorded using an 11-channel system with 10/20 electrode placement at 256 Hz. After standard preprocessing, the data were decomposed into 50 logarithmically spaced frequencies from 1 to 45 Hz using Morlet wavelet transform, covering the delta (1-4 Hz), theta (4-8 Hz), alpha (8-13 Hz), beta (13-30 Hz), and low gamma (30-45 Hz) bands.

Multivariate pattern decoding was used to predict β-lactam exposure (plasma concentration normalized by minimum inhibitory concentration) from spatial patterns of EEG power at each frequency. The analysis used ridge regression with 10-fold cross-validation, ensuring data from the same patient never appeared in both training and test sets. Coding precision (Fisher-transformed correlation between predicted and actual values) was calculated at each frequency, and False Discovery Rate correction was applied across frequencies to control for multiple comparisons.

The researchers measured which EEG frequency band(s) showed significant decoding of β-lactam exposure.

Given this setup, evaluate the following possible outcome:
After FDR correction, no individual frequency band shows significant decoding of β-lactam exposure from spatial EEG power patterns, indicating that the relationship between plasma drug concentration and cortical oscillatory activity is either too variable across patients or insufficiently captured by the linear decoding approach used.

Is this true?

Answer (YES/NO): NO